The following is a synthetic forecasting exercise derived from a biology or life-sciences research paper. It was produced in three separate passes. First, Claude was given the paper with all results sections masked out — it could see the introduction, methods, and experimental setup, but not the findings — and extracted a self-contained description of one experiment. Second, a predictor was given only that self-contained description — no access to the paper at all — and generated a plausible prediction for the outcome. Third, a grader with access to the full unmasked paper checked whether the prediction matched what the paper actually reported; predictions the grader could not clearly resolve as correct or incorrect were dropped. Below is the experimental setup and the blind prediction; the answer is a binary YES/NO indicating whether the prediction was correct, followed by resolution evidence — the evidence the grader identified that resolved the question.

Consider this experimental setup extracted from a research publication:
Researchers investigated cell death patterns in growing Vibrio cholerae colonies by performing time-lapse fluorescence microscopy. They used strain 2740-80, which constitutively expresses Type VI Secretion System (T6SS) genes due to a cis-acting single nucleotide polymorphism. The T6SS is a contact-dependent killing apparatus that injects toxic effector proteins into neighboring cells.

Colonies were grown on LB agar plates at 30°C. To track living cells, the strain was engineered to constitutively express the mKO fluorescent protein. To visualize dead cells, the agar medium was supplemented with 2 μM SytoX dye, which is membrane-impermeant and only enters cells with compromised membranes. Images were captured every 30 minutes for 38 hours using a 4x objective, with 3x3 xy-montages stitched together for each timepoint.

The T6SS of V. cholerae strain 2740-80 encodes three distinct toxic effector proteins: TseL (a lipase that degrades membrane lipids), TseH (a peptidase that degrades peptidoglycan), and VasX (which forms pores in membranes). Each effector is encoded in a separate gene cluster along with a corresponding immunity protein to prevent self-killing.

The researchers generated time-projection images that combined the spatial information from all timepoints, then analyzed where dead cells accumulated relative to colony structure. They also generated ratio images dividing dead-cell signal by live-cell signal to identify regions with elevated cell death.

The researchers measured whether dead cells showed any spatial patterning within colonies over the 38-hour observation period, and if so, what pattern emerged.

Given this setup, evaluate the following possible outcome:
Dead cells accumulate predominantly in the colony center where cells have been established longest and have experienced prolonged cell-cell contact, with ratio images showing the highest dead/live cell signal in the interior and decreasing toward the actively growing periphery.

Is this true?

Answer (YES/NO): NO